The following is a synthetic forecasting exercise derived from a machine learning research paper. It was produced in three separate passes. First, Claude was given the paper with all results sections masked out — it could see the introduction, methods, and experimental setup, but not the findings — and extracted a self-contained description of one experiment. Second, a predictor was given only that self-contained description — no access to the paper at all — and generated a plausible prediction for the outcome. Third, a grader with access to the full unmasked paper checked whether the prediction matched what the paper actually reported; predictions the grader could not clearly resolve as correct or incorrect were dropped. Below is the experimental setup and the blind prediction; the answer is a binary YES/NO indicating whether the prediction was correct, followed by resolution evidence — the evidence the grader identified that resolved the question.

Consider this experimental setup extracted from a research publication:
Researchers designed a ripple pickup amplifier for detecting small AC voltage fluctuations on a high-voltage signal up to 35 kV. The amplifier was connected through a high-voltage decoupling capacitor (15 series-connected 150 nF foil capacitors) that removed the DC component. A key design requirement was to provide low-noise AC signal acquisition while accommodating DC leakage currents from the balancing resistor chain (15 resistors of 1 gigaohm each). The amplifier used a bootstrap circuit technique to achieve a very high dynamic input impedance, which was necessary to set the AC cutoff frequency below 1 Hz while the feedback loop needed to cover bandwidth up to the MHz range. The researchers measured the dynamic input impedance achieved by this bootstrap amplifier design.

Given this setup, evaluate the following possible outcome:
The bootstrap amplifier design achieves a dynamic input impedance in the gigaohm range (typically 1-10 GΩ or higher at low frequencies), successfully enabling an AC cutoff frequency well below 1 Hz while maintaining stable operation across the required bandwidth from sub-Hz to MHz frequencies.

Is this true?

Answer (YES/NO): NO